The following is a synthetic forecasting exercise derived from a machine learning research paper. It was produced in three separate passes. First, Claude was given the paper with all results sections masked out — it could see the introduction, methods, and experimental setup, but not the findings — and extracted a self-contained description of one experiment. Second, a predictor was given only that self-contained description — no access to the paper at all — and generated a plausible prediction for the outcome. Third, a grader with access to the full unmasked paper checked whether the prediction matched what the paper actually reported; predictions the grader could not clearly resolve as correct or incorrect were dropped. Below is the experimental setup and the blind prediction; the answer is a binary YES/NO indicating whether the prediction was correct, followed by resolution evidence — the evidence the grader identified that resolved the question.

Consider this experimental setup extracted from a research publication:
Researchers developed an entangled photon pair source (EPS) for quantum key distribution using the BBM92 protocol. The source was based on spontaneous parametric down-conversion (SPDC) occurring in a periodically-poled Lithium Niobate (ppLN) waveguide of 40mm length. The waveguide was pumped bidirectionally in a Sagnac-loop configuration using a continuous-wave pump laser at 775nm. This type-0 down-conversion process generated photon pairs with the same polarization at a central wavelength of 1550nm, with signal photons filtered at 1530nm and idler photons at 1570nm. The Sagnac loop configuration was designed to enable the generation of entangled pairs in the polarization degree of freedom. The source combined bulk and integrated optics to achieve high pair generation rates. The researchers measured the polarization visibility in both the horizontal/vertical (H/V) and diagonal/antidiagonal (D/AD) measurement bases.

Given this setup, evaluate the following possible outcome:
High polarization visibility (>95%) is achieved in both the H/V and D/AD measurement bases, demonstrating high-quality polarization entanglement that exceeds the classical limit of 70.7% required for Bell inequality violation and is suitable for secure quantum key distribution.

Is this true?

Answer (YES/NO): YES